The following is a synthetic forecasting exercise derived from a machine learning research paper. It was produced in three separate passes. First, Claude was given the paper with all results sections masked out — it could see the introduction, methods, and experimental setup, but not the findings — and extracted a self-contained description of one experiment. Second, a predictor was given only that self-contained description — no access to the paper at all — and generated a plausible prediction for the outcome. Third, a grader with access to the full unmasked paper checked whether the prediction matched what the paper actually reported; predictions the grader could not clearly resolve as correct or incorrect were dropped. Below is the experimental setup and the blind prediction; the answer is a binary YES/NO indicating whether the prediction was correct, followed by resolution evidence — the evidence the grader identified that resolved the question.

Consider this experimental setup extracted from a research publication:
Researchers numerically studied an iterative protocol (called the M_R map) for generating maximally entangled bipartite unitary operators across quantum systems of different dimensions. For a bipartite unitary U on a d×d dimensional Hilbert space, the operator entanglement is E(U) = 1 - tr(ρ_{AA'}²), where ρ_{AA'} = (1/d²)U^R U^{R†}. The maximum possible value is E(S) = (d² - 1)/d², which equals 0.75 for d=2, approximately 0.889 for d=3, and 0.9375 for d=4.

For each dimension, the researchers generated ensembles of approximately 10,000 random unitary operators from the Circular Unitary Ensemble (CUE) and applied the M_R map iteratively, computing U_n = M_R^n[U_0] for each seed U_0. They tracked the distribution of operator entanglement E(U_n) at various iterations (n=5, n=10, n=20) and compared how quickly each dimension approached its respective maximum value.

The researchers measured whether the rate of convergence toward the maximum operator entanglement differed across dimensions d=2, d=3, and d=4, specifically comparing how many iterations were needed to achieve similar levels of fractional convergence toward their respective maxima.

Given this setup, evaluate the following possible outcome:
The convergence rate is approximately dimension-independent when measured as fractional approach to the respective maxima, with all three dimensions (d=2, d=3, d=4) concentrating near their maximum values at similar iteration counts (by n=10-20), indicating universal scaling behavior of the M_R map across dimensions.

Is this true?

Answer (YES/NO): NO